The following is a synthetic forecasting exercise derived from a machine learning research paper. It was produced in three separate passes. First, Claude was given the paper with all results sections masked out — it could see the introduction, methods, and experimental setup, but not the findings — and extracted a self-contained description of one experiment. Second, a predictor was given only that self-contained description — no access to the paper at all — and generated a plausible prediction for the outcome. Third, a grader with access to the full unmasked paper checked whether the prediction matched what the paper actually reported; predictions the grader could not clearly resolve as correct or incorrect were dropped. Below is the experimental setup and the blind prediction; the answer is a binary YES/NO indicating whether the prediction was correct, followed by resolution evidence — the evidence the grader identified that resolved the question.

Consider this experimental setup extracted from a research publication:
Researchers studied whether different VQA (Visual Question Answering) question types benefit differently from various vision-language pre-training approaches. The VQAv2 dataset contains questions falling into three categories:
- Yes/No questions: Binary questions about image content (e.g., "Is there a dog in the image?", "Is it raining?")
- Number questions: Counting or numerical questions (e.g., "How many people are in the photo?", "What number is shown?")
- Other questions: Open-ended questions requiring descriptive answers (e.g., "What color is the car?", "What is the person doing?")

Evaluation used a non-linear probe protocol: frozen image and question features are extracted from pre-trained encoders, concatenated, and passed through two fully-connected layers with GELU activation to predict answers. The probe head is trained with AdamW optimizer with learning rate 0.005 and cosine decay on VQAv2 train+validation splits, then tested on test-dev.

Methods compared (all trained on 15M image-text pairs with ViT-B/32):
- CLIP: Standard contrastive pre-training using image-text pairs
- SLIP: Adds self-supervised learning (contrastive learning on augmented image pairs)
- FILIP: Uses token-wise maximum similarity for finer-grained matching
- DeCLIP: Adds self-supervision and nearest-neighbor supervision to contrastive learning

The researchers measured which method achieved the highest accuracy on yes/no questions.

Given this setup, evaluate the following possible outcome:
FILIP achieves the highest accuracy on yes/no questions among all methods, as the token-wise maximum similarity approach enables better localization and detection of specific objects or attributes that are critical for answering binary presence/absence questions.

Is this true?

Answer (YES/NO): NO